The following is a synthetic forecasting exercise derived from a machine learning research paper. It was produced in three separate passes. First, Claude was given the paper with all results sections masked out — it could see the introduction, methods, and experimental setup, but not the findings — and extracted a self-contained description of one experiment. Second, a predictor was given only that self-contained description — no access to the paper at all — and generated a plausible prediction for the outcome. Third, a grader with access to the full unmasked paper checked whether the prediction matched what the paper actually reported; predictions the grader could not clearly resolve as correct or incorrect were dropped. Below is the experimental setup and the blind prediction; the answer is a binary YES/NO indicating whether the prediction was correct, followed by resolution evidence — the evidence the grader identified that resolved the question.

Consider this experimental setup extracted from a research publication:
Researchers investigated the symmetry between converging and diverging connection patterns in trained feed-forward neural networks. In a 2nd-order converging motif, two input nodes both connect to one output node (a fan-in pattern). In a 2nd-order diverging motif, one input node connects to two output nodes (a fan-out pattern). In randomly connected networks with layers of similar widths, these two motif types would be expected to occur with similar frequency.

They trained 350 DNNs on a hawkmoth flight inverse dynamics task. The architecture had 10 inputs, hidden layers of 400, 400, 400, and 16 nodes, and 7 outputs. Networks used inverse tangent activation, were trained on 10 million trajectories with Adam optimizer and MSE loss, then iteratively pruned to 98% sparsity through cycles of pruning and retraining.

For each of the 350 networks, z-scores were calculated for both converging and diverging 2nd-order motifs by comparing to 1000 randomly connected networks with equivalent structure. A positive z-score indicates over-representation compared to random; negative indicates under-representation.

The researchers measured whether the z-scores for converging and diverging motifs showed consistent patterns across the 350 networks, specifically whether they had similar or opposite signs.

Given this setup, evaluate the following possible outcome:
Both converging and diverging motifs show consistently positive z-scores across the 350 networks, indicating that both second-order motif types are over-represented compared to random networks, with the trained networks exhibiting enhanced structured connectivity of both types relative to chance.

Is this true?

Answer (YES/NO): YES